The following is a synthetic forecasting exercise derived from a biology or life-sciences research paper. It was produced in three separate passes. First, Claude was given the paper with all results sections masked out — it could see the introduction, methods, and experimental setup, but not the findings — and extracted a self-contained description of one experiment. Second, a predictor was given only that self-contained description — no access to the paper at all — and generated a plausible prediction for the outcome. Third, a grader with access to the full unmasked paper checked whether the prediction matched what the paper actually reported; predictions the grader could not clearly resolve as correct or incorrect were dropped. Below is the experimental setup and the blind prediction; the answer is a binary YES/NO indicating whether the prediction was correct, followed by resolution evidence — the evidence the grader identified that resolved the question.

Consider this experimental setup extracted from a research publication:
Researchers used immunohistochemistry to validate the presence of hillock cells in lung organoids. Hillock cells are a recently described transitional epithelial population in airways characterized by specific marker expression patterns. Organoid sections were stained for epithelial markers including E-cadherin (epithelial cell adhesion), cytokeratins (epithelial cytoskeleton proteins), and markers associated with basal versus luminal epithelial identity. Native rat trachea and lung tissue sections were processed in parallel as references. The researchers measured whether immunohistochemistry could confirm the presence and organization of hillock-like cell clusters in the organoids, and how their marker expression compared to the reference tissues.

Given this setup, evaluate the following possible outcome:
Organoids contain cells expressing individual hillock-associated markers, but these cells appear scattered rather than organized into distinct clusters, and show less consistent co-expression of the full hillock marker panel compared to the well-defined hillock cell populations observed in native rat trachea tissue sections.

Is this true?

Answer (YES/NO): NO